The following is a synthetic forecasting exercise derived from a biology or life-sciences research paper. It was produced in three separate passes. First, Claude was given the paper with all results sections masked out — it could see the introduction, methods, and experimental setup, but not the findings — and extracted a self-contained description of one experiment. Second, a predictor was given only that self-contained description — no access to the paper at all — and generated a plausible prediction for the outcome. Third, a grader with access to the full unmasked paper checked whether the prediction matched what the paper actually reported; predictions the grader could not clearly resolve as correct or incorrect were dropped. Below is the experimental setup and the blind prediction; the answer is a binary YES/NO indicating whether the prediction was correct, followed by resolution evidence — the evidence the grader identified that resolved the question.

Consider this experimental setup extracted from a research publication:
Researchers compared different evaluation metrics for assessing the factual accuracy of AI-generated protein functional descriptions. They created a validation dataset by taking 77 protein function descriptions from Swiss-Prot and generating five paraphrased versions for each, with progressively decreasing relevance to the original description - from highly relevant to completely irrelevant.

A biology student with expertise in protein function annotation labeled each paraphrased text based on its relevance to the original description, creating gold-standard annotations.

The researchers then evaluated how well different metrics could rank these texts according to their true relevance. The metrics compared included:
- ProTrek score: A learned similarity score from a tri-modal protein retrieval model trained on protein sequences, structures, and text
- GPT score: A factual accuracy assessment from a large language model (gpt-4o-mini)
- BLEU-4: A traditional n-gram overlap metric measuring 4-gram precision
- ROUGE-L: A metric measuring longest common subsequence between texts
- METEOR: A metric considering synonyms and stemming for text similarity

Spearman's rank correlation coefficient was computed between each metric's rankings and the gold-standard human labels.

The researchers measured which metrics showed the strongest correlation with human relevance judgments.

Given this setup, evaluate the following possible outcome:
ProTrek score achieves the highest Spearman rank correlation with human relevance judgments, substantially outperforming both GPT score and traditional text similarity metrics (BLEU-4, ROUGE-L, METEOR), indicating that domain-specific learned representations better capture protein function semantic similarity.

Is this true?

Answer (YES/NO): NO